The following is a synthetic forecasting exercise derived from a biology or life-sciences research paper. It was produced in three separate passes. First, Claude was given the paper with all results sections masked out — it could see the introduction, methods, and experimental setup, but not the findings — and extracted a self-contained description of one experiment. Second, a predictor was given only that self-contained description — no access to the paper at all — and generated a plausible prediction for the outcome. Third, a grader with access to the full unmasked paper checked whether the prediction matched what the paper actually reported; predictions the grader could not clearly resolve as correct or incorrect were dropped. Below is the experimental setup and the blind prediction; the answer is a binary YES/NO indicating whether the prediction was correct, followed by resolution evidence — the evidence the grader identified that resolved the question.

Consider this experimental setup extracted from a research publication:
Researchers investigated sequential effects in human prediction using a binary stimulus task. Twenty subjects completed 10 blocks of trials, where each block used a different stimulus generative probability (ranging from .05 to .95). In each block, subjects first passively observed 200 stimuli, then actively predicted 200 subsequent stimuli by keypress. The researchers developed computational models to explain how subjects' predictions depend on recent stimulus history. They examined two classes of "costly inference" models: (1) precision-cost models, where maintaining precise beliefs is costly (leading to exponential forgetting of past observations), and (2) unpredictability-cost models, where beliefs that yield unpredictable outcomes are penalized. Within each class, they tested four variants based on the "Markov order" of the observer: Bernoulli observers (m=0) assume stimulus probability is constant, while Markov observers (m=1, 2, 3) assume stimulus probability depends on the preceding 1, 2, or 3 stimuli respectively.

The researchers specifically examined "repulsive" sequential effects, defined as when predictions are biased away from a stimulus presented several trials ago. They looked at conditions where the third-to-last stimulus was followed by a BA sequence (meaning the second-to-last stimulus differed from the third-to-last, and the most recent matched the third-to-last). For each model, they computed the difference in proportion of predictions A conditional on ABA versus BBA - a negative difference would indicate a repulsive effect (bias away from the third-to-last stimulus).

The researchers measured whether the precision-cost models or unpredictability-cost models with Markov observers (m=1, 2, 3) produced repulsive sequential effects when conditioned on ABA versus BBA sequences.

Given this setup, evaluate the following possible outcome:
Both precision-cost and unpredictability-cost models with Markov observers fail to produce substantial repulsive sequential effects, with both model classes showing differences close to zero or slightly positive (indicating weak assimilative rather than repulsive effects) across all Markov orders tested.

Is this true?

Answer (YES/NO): NO